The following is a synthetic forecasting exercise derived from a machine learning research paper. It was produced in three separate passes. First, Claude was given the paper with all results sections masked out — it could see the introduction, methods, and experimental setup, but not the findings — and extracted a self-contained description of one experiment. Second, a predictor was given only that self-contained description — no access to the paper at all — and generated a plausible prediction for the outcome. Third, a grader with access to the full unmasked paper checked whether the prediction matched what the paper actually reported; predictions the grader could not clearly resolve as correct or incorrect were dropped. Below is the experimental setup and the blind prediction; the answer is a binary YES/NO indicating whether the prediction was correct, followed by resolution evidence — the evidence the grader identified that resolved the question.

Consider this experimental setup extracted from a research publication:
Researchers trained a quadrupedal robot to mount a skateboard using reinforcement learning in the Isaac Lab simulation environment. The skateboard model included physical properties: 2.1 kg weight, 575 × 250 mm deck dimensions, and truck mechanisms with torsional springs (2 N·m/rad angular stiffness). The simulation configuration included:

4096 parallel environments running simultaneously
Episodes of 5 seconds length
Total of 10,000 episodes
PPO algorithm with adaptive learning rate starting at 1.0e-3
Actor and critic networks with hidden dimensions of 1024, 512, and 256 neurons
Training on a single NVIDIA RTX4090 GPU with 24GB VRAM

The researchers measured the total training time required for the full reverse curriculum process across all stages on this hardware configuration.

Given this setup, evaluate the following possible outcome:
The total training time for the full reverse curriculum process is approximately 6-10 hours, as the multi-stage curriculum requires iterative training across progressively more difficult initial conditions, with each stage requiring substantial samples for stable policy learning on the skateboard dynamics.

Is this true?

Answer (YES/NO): YES